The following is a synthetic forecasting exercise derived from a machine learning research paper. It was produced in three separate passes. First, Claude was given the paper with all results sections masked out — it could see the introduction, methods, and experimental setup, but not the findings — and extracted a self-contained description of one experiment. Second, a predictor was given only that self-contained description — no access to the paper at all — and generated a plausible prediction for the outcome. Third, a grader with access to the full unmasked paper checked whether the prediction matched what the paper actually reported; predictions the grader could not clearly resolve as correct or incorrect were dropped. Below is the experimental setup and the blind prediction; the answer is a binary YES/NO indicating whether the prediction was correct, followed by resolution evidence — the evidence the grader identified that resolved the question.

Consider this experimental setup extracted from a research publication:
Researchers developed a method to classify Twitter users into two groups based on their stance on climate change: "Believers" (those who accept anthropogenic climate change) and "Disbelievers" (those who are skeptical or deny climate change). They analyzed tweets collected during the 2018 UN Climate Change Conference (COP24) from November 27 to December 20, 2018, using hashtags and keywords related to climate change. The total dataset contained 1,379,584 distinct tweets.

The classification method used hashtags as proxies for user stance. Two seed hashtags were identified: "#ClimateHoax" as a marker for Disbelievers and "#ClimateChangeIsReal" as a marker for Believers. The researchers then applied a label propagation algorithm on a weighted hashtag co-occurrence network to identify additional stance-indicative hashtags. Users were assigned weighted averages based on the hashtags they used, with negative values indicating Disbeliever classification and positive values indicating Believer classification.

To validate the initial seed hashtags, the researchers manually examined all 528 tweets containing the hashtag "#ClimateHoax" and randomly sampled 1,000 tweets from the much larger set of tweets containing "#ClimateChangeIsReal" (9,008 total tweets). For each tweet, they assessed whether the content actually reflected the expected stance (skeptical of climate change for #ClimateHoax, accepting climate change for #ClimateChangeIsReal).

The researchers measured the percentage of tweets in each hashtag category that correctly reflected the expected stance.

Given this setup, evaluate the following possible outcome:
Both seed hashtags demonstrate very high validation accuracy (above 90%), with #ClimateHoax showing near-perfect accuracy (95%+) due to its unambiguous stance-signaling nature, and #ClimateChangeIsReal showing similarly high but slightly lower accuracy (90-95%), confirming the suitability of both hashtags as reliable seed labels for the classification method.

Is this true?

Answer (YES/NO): NO